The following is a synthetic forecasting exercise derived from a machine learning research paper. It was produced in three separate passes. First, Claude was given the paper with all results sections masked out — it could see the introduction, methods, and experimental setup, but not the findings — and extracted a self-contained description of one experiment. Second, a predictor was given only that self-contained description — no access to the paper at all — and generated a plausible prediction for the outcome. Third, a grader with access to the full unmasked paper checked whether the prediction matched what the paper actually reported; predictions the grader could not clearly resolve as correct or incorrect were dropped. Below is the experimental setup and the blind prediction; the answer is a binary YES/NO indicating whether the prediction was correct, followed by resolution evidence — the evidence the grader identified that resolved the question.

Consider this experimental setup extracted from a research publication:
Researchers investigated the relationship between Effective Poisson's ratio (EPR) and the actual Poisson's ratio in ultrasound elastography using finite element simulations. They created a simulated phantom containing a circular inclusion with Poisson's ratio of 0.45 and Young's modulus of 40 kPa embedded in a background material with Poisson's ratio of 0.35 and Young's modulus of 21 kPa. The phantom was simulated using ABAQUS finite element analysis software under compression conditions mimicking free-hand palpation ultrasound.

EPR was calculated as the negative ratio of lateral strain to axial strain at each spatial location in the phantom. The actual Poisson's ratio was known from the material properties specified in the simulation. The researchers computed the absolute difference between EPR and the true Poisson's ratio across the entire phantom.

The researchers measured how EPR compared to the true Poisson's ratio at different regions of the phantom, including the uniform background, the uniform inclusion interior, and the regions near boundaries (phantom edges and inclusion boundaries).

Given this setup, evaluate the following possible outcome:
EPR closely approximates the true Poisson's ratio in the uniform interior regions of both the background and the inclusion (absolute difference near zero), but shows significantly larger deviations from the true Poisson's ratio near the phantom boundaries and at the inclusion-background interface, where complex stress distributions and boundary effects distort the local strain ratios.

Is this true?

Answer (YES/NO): YES